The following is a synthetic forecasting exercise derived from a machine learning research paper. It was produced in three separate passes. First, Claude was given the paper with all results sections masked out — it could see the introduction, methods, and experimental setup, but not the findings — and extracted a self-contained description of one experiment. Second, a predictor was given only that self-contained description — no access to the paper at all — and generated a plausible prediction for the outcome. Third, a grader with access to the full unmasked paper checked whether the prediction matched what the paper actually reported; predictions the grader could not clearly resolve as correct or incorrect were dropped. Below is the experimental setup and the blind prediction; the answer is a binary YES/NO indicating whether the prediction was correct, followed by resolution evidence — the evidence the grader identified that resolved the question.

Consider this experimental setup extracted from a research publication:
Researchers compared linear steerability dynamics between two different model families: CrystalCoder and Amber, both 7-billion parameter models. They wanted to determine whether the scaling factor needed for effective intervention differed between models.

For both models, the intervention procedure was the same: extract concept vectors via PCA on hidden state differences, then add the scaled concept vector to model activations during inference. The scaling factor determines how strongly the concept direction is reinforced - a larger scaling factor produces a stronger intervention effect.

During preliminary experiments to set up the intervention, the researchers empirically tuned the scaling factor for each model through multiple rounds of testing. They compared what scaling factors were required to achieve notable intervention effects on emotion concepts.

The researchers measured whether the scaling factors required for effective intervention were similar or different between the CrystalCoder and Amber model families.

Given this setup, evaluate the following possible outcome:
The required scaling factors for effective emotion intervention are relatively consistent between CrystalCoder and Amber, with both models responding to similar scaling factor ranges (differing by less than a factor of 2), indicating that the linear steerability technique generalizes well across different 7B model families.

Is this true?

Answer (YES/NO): NO